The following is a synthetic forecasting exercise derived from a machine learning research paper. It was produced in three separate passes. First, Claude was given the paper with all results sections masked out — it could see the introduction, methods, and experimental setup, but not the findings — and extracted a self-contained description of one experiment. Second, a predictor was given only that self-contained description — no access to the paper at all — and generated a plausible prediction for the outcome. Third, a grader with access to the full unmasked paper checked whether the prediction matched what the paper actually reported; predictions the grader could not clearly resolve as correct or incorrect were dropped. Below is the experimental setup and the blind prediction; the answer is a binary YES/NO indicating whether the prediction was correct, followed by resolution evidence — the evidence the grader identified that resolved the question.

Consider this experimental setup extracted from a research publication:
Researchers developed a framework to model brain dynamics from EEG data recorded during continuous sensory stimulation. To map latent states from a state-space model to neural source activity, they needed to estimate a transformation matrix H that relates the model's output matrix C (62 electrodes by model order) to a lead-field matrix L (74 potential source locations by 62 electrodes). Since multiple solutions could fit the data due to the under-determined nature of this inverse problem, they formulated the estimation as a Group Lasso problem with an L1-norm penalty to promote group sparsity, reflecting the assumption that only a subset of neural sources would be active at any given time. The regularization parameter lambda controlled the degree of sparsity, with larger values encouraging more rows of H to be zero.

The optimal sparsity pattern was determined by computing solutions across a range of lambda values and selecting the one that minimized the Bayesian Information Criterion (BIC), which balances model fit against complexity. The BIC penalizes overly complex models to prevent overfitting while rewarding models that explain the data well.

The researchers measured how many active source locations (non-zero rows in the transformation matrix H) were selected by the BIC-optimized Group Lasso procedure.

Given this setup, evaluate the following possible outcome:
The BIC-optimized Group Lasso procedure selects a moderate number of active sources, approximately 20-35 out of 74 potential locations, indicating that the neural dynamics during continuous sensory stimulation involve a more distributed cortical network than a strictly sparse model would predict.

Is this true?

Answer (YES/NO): NO